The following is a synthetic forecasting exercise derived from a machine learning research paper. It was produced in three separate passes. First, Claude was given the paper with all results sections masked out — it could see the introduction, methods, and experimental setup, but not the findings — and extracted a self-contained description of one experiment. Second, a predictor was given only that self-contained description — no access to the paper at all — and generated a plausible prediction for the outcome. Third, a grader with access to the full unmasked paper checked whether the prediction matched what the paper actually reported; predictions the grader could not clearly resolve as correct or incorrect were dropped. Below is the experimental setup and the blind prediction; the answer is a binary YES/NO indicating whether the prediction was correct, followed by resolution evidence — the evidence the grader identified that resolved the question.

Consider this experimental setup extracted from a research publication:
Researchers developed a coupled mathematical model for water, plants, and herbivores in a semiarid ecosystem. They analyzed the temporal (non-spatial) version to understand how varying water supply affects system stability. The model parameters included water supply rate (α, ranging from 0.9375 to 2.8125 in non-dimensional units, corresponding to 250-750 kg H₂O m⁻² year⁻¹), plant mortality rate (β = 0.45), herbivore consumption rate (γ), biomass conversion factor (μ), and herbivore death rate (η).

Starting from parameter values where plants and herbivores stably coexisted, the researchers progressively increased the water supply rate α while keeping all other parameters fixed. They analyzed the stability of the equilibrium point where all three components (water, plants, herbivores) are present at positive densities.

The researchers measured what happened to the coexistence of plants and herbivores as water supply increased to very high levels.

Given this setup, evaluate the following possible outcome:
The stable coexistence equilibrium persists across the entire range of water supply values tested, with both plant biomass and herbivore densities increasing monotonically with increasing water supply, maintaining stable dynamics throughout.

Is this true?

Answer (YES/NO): NO